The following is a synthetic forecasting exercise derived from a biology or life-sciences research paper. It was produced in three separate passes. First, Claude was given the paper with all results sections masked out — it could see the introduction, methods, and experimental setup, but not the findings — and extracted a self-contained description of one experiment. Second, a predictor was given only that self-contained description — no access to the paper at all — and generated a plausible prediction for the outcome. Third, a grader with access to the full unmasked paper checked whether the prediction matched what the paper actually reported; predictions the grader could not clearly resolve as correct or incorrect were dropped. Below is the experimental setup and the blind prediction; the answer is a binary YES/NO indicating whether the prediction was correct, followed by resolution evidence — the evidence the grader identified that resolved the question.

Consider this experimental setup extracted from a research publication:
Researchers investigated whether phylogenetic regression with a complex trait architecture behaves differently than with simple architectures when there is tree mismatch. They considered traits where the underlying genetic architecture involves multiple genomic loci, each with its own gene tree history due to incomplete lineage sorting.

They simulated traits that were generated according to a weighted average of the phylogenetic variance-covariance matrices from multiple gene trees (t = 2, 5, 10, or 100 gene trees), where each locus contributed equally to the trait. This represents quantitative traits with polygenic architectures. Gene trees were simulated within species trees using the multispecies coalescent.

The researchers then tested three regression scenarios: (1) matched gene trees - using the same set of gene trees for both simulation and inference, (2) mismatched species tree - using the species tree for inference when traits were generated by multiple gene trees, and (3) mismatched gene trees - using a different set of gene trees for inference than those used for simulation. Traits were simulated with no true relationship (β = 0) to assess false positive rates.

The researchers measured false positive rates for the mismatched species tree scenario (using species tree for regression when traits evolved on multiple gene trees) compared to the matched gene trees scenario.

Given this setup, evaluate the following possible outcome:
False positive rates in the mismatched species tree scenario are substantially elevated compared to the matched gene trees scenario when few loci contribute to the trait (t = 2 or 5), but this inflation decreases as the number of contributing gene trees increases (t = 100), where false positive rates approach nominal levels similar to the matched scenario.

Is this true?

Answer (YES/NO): NO